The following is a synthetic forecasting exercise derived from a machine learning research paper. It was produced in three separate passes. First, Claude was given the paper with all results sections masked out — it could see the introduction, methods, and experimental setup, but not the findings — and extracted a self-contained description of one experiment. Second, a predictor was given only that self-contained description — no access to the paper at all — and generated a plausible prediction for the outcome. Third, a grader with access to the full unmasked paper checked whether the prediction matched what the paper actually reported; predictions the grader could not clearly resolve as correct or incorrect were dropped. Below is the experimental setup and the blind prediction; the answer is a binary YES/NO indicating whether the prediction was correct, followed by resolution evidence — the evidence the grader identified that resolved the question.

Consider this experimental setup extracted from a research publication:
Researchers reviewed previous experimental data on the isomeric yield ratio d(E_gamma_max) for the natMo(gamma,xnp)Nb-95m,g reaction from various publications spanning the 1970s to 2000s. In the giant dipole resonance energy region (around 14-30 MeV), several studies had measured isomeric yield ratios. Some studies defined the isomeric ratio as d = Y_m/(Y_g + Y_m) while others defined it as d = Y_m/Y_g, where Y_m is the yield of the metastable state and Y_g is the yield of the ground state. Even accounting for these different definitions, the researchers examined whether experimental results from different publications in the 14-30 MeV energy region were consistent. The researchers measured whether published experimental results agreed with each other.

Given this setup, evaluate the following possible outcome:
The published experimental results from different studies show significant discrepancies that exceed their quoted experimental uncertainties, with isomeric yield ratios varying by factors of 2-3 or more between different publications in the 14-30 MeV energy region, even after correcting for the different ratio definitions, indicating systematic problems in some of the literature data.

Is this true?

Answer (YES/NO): YES